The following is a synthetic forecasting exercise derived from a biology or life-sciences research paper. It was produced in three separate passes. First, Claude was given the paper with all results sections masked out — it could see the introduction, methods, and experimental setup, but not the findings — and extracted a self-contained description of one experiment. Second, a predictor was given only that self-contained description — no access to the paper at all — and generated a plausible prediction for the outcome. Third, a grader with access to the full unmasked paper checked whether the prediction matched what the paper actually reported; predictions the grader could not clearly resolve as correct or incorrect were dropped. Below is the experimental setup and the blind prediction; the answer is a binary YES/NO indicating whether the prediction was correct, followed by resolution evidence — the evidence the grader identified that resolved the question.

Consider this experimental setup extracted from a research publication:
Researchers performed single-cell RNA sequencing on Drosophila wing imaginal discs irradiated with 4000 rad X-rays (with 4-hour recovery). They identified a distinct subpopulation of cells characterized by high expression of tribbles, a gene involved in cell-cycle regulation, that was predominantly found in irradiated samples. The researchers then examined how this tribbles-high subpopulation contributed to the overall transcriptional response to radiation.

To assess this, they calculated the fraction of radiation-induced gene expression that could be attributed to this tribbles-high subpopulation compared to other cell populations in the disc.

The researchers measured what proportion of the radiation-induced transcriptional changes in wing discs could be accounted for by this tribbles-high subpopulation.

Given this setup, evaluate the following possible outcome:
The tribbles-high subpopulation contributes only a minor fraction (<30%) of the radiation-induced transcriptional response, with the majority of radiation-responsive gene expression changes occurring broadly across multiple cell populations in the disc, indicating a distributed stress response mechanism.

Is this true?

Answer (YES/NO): NO